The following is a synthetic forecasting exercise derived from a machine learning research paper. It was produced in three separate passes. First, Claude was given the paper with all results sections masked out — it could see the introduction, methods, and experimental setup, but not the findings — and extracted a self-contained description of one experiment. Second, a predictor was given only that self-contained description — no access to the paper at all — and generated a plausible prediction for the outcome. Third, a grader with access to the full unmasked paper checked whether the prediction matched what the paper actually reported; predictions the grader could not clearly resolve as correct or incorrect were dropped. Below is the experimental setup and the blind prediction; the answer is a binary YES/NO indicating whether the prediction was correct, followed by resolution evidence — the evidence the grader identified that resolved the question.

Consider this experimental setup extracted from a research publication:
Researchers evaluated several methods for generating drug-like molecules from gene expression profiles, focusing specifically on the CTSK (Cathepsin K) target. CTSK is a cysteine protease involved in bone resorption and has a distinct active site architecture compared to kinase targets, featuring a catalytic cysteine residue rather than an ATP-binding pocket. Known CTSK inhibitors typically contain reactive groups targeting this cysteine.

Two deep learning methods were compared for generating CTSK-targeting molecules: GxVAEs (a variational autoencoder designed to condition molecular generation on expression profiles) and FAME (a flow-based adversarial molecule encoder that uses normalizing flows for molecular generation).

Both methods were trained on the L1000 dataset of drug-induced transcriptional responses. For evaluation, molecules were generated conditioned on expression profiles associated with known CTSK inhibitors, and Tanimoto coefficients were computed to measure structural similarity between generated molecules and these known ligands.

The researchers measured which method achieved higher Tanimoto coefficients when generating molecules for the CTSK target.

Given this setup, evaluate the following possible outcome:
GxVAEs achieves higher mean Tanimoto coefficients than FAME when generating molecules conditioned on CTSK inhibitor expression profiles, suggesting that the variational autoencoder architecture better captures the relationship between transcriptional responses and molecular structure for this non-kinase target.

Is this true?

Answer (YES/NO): NO